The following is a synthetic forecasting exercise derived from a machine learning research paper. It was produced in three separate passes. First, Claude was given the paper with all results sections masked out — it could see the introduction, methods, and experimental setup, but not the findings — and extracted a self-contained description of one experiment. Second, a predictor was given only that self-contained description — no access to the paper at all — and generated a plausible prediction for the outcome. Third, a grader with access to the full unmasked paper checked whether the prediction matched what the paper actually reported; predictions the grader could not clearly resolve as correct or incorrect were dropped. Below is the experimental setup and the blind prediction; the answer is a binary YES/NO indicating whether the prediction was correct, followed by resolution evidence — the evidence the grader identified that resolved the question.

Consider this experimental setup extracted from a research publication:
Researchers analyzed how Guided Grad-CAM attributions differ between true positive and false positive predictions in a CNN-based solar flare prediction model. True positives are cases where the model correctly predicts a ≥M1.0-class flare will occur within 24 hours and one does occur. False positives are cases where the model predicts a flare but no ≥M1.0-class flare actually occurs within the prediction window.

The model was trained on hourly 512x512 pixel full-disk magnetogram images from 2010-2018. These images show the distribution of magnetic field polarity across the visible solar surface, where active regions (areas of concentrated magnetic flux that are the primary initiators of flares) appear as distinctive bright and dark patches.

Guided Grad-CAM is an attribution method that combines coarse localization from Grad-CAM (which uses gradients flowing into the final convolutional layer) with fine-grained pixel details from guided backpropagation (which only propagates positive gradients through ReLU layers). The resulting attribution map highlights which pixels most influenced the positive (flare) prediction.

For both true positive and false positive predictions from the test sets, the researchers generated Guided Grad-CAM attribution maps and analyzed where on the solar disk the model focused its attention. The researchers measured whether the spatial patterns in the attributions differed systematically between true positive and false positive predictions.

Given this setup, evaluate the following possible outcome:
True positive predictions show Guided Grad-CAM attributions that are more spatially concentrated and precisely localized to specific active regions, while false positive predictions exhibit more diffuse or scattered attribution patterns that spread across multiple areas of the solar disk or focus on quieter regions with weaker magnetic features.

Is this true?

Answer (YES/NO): NO